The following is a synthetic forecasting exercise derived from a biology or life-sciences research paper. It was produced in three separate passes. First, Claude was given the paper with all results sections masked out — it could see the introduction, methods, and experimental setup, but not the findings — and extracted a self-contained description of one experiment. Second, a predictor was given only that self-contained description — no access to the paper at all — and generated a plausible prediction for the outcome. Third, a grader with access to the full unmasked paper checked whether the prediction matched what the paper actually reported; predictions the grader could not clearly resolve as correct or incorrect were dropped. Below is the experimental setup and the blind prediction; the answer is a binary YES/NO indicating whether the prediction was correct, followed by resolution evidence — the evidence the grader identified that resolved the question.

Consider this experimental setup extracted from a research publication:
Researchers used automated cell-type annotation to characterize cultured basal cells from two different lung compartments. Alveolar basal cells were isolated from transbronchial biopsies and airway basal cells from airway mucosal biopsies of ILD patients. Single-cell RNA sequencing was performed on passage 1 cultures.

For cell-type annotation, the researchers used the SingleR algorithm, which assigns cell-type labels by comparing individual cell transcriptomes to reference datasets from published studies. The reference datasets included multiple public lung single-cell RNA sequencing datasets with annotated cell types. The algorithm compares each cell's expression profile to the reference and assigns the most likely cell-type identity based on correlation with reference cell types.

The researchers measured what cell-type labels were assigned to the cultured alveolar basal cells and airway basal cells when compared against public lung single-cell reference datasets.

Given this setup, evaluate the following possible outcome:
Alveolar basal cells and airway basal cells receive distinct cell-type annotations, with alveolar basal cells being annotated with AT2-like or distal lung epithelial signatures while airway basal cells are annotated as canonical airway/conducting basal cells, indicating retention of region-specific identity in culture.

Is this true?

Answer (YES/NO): NO